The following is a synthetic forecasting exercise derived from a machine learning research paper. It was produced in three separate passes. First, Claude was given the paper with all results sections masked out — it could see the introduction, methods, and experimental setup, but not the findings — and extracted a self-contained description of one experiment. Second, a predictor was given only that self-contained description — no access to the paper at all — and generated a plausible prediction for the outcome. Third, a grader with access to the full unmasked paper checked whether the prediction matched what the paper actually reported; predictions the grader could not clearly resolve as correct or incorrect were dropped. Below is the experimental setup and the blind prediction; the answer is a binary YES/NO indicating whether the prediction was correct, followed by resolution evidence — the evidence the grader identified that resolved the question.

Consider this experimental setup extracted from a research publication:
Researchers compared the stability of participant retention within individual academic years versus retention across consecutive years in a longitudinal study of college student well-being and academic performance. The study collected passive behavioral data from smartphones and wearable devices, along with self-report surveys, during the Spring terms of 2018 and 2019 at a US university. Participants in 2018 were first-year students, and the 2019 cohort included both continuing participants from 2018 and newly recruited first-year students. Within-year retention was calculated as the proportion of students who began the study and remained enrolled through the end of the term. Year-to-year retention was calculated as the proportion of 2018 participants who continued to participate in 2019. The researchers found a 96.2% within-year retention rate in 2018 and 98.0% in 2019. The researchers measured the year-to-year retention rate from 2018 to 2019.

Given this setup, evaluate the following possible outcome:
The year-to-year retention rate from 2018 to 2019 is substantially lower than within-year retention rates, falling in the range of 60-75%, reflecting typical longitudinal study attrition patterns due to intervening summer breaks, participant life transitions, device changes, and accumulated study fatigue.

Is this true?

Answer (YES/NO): NO